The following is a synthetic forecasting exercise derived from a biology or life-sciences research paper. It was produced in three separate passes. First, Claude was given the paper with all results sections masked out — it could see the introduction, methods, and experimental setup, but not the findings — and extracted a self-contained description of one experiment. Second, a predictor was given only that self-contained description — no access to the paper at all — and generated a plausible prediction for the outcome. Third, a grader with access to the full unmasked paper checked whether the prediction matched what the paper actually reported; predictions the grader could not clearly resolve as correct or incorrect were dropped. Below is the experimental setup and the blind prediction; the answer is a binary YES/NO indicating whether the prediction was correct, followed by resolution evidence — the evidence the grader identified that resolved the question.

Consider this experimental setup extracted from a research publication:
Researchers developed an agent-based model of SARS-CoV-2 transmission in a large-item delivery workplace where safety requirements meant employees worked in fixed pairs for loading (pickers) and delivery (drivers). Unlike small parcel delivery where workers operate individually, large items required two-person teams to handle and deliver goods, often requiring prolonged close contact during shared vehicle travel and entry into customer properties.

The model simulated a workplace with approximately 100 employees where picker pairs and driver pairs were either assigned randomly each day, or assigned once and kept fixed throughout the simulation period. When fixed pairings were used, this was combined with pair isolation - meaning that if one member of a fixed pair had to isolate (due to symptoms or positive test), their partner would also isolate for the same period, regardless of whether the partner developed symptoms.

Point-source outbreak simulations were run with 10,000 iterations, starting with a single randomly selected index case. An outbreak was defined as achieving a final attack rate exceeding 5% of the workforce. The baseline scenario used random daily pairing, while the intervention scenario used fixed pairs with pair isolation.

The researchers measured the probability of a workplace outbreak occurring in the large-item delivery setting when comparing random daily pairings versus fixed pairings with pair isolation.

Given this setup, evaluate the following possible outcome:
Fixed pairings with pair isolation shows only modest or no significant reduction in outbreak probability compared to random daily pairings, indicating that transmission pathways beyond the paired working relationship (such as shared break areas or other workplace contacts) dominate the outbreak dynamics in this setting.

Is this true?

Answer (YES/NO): NO